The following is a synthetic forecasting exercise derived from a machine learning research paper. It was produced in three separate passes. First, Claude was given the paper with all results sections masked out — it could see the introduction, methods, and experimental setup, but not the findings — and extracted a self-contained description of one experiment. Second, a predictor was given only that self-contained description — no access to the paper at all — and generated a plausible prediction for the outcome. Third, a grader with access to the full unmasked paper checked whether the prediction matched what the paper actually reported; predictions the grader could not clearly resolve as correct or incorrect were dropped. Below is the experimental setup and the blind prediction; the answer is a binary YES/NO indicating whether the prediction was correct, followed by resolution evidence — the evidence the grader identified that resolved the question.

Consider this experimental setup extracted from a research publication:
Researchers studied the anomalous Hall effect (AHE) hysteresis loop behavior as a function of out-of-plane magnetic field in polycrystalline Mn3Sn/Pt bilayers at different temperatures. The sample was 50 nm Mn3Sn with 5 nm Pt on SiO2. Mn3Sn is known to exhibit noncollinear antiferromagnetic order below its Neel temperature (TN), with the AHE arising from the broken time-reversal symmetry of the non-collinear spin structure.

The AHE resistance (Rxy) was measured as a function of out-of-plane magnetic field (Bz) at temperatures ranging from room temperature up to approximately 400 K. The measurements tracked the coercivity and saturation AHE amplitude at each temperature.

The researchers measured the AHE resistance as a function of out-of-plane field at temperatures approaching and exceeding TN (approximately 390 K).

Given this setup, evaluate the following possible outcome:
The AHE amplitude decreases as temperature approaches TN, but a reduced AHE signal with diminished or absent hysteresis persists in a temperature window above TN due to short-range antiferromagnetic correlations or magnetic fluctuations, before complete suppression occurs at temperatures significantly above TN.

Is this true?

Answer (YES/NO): NO